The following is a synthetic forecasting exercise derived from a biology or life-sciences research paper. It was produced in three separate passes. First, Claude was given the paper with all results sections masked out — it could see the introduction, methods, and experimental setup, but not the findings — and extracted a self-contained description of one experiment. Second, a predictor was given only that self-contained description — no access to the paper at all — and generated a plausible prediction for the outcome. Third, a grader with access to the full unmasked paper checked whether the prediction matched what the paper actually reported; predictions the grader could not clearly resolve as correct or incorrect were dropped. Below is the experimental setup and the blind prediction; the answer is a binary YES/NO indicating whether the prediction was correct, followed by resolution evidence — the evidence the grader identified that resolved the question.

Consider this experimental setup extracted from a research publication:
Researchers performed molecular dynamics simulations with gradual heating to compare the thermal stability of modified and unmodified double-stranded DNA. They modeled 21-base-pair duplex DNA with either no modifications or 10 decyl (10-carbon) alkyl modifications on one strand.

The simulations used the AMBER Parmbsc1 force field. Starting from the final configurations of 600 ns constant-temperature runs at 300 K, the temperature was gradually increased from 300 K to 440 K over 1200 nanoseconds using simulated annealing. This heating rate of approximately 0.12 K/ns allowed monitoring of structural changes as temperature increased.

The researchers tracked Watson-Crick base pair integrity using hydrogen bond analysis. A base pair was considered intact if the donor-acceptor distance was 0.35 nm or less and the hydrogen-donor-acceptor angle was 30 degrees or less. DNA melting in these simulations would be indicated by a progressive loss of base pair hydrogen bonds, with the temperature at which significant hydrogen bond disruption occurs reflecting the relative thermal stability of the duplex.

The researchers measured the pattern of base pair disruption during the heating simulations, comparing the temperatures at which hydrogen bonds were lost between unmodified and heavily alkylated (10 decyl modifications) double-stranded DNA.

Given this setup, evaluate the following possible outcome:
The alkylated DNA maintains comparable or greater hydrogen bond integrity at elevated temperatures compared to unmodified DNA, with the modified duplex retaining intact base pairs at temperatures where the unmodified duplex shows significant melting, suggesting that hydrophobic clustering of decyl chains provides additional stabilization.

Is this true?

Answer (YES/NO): NO